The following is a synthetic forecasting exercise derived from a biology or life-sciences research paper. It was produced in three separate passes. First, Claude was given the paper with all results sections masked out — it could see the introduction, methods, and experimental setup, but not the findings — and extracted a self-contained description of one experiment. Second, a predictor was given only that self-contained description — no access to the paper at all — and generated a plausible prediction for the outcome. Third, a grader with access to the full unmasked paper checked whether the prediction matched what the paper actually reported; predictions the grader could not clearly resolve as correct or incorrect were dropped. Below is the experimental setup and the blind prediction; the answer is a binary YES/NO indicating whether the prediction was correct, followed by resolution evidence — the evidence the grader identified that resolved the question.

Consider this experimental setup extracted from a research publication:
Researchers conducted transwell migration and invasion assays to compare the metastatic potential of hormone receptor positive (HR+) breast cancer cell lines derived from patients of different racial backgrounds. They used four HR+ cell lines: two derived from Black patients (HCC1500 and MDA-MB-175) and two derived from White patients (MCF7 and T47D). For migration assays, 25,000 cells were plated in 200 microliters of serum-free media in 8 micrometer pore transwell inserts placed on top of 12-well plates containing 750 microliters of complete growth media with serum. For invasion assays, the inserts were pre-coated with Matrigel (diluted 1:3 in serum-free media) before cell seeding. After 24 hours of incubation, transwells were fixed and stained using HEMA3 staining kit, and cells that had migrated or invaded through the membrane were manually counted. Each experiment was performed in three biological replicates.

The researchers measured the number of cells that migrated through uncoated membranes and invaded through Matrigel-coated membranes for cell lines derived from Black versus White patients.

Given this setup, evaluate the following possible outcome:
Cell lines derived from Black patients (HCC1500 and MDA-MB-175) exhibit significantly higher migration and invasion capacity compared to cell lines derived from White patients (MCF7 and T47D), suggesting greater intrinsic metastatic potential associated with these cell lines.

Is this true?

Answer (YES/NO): NO